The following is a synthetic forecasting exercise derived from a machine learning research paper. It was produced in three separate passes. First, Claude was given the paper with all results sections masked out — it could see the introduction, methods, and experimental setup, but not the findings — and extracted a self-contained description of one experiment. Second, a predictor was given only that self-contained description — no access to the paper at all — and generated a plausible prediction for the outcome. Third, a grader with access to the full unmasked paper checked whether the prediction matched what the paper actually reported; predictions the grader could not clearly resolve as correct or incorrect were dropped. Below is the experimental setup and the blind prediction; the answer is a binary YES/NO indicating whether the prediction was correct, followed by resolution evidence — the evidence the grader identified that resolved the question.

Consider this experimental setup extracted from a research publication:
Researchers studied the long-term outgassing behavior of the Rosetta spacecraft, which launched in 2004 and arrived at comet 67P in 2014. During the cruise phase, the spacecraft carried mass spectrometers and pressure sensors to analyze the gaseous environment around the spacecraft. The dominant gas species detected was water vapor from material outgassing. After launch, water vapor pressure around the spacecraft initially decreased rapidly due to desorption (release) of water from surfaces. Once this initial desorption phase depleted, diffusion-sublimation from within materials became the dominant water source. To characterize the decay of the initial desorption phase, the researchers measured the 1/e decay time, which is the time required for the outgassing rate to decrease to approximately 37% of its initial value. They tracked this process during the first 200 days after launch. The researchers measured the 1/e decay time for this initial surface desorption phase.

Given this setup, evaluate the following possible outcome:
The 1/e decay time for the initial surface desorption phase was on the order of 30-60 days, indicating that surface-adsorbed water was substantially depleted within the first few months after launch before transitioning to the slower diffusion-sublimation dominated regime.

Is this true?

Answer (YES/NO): YES